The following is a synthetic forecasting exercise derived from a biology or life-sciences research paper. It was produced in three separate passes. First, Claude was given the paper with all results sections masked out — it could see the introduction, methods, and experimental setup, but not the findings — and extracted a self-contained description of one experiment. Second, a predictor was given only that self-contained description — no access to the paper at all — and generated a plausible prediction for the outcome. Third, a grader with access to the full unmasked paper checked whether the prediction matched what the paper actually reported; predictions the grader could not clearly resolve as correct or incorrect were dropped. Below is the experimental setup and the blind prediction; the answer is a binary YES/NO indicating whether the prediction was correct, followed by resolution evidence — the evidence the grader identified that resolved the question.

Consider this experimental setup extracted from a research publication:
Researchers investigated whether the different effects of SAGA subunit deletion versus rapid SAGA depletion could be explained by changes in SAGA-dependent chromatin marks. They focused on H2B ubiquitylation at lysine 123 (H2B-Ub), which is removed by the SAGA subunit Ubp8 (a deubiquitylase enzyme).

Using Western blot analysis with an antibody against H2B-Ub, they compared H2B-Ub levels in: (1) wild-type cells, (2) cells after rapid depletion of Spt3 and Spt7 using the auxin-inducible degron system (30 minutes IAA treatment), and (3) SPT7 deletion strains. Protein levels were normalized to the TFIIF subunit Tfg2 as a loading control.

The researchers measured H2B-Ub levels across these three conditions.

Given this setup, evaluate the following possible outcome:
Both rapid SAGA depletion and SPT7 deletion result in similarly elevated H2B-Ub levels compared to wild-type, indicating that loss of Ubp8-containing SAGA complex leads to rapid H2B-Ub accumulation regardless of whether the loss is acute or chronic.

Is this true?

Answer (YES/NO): NO